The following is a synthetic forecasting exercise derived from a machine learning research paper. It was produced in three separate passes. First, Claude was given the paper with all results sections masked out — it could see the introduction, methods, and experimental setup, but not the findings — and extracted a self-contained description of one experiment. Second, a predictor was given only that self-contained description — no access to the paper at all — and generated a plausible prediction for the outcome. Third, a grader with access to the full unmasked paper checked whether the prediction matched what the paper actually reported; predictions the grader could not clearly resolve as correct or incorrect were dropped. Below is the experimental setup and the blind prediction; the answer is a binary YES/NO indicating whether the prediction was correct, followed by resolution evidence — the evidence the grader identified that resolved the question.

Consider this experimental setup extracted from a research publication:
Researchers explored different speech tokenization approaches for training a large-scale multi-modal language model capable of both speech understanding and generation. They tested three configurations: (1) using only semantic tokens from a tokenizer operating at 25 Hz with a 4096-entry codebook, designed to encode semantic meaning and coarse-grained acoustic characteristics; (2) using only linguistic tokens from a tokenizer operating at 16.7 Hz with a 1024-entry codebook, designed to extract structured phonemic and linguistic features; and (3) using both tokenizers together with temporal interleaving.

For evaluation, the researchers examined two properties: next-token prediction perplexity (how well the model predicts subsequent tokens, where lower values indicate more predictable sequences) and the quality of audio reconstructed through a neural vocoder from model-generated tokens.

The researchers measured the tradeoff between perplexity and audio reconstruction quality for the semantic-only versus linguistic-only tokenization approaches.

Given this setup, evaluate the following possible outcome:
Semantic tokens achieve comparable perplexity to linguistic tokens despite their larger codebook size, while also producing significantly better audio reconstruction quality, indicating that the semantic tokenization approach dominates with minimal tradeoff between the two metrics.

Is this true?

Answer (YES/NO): NO